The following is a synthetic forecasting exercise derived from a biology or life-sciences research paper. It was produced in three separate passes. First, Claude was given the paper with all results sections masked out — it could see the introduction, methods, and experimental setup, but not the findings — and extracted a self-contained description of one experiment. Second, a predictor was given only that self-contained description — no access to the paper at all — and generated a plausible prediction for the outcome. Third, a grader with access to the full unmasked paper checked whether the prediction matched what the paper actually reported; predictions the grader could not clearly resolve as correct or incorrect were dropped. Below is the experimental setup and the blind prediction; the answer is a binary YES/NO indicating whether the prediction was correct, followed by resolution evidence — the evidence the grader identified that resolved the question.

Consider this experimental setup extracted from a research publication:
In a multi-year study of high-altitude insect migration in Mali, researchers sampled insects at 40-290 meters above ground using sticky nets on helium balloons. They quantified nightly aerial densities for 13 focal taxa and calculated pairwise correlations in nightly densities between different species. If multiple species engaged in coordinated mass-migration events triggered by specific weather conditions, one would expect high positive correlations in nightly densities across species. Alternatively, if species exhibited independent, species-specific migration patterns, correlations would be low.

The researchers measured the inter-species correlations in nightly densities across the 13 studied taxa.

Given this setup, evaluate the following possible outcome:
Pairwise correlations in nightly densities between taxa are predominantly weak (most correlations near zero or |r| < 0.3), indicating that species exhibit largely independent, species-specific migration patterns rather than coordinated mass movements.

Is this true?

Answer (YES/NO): YES